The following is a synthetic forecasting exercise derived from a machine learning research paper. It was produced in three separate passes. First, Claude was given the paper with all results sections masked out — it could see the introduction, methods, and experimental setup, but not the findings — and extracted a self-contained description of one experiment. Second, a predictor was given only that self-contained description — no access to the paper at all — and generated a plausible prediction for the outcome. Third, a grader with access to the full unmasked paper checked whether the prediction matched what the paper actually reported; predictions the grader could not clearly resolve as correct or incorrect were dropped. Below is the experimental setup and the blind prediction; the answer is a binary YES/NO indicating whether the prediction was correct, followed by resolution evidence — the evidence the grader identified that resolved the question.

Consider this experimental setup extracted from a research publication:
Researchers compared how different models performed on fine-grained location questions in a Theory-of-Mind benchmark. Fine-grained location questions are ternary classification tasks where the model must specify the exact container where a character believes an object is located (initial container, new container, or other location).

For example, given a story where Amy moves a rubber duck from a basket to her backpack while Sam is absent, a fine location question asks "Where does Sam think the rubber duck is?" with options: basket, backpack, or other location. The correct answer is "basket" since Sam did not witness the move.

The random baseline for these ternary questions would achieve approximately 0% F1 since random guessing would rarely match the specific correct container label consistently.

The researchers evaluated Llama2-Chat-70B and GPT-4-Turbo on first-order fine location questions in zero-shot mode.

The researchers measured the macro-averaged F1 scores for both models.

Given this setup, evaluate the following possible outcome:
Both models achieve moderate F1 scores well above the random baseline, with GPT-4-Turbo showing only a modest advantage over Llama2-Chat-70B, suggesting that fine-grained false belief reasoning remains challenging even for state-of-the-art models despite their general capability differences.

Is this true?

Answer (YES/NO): NO